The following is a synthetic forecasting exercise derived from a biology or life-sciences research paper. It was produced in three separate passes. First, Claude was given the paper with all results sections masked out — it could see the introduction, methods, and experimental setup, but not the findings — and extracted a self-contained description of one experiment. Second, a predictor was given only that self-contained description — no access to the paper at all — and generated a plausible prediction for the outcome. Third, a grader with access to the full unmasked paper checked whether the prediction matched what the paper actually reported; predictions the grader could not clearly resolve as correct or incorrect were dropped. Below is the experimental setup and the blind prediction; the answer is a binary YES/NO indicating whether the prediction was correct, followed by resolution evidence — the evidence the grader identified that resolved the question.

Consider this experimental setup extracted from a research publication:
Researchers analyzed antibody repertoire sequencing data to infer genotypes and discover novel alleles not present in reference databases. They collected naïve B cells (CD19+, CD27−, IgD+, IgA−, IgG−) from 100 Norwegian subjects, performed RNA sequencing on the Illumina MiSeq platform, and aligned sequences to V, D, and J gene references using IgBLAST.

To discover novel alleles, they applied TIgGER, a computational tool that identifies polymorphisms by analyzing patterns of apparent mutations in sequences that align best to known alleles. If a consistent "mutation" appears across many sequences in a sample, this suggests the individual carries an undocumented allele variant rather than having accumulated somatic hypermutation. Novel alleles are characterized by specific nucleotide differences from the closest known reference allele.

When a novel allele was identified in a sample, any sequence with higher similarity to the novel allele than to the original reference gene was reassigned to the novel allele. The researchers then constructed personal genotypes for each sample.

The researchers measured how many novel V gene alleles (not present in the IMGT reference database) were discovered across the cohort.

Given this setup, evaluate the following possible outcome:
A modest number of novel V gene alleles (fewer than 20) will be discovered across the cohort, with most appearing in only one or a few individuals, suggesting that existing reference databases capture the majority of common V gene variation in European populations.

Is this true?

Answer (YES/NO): NO